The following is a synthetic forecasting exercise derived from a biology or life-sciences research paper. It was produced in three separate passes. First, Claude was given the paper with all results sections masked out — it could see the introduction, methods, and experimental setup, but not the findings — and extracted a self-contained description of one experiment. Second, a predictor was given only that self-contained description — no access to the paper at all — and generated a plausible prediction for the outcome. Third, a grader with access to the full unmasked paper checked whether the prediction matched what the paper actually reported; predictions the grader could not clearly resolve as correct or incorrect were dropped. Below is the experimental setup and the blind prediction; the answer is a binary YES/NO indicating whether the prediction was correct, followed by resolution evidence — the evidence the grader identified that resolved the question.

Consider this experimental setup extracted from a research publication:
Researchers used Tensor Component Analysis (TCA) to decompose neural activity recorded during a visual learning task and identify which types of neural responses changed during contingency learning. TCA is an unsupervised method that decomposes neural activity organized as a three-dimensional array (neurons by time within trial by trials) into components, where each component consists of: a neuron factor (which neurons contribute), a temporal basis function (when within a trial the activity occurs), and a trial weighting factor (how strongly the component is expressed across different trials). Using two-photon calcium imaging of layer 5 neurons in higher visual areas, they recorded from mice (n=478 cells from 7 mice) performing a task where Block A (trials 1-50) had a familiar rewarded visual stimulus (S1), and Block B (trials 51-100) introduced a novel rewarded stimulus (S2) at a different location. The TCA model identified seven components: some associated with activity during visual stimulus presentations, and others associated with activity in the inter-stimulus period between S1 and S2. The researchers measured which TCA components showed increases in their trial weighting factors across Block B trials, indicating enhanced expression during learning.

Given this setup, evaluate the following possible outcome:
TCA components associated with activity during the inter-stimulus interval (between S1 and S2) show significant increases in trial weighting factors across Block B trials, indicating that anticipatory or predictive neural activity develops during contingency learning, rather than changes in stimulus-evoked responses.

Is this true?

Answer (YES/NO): YES